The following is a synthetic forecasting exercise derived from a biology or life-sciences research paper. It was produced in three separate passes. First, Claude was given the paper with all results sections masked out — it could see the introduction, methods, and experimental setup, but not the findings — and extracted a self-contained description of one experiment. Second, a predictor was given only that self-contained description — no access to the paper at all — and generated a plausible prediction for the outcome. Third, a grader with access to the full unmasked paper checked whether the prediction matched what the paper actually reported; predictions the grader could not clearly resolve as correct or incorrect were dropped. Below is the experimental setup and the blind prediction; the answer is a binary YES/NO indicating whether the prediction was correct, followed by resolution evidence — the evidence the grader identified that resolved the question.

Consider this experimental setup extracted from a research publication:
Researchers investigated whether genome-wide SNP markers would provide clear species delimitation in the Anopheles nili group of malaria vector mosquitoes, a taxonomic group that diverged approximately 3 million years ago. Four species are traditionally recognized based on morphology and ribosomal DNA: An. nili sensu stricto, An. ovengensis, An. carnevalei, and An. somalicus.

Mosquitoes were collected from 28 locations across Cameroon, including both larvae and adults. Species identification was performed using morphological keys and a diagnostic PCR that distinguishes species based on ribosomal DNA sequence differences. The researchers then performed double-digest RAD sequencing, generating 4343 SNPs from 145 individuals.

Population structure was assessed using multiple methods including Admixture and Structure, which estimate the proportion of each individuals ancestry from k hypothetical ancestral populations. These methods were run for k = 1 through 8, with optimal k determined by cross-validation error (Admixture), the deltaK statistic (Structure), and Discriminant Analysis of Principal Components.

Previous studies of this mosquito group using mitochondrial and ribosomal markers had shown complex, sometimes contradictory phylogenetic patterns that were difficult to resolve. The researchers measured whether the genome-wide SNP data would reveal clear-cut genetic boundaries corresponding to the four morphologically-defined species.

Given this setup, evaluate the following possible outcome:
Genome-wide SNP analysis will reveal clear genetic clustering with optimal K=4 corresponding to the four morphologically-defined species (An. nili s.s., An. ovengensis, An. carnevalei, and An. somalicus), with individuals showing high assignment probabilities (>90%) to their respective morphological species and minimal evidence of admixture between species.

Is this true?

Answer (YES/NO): NO